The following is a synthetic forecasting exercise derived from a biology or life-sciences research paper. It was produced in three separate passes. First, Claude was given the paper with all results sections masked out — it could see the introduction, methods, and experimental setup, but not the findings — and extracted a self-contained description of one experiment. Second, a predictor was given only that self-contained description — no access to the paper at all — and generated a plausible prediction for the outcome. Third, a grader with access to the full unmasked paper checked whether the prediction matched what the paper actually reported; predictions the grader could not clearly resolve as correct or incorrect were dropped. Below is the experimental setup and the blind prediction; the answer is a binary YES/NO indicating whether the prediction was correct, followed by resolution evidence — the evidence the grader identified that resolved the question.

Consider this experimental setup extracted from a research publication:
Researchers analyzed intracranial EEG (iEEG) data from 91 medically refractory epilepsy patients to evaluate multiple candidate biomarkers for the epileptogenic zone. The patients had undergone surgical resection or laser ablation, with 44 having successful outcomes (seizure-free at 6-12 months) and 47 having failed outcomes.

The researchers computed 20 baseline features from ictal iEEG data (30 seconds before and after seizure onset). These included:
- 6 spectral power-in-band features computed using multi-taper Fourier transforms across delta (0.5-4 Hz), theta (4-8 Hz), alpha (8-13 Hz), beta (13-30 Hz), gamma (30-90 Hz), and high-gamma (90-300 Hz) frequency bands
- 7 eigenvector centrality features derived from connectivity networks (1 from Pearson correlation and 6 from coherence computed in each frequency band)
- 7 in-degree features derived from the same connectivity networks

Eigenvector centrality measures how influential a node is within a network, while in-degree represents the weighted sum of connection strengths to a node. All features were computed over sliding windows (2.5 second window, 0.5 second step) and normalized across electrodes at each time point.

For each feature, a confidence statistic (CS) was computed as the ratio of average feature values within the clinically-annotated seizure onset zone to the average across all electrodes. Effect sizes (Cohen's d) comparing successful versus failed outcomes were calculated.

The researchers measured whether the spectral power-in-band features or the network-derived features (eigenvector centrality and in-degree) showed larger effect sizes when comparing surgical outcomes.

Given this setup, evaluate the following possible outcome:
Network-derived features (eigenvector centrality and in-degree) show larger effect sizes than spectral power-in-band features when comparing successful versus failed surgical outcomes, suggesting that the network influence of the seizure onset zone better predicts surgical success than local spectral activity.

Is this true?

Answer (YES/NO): NO